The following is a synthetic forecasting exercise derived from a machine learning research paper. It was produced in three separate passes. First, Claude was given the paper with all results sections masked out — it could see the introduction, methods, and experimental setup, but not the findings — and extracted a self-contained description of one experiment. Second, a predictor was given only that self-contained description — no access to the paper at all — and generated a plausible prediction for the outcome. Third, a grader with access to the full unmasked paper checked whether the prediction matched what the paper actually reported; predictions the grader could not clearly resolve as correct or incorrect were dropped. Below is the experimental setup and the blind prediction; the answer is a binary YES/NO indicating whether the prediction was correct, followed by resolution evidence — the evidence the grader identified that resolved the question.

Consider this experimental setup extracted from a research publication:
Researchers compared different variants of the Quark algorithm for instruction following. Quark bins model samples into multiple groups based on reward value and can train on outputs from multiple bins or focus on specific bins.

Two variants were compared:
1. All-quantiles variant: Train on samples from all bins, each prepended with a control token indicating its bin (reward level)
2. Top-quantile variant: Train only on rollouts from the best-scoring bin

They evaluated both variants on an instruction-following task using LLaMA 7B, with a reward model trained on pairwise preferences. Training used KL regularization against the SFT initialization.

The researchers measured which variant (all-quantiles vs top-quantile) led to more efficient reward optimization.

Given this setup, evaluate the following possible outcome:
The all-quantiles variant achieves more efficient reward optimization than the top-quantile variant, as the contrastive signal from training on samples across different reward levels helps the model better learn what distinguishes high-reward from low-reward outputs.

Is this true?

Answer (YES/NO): NO